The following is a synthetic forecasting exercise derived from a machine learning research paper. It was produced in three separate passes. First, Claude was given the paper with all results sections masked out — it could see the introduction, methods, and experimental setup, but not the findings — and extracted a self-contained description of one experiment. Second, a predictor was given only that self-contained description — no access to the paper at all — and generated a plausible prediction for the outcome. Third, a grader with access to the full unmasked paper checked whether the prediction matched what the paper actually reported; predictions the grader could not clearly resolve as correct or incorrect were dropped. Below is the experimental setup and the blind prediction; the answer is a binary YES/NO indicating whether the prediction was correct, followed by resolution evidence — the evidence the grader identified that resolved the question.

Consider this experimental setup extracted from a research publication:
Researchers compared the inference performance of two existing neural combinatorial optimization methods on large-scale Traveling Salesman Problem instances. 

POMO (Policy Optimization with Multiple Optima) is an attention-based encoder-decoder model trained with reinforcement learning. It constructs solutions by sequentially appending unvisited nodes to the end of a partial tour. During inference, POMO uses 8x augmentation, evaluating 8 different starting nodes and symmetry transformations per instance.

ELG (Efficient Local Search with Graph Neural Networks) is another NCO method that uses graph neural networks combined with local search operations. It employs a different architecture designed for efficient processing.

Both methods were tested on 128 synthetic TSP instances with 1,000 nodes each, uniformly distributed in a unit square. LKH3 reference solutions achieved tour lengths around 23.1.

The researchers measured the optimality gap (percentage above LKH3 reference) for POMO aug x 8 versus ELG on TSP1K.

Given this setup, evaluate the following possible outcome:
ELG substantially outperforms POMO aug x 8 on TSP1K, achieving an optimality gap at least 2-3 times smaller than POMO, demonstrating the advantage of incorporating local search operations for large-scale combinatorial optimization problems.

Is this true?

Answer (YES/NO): YES